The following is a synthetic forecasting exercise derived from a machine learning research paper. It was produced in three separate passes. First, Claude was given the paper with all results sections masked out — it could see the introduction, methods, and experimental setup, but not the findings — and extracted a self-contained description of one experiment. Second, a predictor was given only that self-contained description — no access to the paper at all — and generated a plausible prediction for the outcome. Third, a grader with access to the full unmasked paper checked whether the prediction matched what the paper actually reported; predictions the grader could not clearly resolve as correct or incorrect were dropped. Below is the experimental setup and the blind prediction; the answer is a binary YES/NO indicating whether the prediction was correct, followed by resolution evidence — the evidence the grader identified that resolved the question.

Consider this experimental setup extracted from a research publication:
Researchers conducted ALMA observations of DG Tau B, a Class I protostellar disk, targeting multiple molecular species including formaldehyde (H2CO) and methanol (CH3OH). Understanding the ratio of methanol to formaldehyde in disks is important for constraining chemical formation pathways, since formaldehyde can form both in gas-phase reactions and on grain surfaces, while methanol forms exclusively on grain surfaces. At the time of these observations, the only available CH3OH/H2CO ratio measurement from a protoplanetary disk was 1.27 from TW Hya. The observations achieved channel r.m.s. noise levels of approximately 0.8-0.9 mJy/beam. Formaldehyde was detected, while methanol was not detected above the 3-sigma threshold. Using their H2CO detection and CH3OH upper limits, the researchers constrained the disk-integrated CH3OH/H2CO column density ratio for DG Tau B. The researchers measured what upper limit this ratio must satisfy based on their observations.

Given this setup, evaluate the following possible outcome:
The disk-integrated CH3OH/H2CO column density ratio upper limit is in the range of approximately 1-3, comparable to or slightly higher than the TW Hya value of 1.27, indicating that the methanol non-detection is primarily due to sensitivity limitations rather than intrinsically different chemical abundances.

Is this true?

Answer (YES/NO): YES